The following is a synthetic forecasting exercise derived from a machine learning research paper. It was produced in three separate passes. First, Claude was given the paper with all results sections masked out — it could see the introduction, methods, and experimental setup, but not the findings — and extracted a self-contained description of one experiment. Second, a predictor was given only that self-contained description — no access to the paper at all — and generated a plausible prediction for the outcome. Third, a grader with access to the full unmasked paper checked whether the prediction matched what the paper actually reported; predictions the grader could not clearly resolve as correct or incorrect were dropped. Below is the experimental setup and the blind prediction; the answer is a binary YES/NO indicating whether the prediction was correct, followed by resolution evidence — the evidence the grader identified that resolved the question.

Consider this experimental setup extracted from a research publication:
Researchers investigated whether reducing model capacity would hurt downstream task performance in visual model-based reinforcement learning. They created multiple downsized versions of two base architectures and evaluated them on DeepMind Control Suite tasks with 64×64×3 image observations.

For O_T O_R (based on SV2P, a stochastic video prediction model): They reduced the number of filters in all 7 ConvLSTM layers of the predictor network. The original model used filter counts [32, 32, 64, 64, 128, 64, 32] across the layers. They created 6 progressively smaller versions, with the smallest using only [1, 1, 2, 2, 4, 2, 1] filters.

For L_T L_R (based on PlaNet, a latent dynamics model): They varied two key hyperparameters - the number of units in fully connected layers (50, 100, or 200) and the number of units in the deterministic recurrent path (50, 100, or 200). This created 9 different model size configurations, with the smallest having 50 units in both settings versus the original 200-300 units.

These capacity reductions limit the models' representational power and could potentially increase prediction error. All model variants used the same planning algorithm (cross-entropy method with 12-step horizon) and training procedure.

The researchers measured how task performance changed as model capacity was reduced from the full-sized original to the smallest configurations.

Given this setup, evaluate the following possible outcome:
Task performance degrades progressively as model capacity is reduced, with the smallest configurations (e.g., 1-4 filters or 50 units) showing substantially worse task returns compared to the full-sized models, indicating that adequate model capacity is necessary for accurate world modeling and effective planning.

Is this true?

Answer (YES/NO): YES